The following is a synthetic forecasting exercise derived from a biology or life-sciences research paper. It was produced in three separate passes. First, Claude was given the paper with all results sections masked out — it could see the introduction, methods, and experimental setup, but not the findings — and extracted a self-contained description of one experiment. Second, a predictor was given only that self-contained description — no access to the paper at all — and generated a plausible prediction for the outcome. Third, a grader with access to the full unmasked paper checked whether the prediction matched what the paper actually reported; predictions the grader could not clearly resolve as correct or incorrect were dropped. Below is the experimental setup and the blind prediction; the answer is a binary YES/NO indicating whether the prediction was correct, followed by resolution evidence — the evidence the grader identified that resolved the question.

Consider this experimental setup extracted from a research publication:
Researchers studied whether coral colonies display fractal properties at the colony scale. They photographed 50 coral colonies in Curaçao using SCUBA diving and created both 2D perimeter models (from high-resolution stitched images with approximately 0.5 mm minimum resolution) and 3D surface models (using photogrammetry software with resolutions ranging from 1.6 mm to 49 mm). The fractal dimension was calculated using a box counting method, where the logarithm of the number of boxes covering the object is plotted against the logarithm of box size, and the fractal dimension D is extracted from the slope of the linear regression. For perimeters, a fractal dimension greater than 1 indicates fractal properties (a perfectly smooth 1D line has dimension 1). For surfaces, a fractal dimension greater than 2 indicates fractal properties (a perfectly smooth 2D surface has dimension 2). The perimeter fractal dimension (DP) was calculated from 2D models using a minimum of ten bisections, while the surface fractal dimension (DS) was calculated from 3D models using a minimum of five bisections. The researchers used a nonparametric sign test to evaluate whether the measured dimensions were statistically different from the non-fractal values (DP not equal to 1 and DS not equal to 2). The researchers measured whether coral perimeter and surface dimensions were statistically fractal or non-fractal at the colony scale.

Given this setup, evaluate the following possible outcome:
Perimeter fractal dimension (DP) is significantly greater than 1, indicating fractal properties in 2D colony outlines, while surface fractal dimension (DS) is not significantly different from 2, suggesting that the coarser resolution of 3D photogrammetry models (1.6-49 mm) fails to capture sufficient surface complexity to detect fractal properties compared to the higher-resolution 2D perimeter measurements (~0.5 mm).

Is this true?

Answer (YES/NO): NO